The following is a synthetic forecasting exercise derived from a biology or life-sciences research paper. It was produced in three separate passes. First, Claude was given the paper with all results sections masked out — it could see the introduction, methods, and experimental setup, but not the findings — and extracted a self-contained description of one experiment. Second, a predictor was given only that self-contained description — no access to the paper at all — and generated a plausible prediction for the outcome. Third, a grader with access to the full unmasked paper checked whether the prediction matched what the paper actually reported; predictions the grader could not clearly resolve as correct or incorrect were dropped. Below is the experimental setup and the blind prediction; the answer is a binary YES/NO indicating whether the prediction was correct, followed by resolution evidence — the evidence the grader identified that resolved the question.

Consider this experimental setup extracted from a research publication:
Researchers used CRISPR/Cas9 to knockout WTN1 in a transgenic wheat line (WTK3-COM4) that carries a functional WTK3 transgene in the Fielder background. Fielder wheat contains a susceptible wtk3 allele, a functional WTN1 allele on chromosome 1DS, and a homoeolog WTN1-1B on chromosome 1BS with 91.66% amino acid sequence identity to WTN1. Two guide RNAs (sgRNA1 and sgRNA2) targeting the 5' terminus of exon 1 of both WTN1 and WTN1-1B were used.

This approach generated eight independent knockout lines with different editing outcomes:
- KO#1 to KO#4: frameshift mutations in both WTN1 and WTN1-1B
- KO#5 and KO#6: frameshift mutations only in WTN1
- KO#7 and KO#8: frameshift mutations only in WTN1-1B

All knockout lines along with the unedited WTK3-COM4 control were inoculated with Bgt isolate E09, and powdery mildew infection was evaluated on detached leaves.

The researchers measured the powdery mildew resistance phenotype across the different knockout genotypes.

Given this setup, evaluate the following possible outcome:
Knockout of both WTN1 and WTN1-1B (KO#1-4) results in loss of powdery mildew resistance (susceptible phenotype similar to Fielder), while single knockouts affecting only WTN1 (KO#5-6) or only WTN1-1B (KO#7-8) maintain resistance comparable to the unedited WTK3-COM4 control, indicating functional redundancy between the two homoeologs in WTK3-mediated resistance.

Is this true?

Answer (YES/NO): NO